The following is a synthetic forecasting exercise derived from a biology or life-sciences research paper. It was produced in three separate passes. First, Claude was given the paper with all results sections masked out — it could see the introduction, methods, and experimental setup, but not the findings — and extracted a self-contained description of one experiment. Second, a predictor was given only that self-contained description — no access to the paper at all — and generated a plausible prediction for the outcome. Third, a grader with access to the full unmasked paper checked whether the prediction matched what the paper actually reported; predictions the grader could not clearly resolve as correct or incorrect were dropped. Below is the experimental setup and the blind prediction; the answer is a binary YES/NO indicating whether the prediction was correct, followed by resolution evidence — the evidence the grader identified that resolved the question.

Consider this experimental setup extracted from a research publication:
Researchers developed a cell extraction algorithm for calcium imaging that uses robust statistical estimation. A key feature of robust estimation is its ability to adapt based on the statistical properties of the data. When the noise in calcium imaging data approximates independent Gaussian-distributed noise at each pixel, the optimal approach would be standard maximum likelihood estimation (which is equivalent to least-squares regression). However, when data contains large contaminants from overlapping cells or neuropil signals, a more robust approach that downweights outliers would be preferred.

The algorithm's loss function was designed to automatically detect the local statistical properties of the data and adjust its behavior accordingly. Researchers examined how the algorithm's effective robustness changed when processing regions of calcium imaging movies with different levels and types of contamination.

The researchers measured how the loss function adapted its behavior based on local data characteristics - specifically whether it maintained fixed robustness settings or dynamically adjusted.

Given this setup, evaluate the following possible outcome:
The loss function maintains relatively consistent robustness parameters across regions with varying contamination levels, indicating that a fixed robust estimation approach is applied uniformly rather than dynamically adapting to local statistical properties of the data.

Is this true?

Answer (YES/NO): NO